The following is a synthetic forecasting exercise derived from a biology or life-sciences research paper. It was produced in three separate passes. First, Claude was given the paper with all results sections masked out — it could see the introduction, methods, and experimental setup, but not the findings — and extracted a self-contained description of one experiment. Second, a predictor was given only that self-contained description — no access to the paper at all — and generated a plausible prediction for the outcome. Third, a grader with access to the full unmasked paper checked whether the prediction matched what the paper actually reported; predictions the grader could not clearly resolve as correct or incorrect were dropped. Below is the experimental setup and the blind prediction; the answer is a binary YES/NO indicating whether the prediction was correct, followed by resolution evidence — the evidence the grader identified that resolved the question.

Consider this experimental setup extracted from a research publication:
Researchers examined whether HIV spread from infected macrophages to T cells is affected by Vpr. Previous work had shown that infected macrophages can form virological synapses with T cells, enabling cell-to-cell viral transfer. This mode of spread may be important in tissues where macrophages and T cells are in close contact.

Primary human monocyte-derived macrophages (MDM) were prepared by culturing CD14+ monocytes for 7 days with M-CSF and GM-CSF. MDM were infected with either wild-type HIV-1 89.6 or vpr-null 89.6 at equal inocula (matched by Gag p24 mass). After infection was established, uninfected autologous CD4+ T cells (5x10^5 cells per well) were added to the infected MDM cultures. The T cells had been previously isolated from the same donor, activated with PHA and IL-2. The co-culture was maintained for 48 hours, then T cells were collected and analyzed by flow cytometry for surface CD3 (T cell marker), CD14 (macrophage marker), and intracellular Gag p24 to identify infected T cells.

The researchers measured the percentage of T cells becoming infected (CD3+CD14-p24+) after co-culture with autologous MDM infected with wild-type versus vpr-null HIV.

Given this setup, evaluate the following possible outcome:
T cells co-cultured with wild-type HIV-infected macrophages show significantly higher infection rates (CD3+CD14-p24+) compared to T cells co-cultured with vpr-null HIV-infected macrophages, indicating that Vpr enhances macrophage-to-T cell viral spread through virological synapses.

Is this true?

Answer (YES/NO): YES